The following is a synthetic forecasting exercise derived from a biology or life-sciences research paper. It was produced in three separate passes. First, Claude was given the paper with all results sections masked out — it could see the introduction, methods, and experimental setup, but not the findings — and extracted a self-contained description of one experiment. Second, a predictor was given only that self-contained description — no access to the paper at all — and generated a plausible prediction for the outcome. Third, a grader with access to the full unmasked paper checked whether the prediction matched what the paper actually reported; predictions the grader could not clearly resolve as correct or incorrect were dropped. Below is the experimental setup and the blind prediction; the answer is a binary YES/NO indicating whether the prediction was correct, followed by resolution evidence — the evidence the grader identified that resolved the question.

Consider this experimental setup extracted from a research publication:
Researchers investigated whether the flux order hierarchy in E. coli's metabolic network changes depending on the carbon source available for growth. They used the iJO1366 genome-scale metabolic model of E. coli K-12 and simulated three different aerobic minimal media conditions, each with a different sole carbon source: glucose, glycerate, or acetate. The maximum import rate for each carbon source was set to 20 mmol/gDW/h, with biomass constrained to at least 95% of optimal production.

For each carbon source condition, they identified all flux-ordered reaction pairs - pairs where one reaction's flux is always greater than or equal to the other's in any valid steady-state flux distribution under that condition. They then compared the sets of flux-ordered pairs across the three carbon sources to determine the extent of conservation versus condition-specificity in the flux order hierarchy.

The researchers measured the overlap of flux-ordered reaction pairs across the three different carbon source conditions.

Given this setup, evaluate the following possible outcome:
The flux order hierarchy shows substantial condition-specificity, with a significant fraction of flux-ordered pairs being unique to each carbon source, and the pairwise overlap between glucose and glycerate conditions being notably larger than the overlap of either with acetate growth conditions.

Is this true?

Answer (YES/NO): NO